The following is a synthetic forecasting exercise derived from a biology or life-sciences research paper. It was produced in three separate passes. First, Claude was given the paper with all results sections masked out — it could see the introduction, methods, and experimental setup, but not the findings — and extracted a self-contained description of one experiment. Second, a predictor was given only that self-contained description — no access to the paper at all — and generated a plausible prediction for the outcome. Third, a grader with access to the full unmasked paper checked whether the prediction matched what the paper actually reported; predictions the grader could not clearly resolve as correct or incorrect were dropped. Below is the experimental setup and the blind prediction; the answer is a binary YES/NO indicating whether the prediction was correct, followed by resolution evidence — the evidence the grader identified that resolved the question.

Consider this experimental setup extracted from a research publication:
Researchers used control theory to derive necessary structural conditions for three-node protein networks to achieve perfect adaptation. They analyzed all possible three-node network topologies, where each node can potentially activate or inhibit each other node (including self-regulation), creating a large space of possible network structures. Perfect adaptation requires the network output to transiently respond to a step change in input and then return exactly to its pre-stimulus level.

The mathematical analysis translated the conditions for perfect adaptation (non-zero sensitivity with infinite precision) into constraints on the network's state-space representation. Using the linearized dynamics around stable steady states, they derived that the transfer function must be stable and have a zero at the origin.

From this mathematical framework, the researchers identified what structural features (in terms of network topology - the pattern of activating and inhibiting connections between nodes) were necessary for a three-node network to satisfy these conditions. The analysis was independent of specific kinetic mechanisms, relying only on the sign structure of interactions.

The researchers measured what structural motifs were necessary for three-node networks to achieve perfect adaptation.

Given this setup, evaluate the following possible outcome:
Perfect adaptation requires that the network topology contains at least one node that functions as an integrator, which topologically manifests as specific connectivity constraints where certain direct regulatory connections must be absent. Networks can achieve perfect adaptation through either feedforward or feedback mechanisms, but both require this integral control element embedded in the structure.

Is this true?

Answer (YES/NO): NO